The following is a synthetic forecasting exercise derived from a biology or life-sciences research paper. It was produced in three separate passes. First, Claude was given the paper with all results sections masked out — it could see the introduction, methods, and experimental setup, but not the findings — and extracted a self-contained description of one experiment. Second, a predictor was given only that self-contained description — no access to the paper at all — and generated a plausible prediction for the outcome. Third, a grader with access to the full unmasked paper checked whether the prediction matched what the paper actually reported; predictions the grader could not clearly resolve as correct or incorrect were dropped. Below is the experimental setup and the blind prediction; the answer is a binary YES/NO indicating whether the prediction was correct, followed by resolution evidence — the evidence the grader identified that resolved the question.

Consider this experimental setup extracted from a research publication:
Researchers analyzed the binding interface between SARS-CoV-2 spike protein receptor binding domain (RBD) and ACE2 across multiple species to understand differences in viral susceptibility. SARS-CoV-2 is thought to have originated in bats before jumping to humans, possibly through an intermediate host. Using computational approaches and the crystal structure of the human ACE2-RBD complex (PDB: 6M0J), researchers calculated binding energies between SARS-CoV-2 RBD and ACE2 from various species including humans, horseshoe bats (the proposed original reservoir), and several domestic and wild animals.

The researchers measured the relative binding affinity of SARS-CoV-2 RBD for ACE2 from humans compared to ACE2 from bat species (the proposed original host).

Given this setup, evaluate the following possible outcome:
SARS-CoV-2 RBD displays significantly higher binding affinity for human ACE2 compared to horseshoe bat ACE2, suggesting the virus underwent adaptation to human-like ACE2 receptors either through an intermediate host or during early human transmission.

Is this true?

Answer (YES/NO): YES